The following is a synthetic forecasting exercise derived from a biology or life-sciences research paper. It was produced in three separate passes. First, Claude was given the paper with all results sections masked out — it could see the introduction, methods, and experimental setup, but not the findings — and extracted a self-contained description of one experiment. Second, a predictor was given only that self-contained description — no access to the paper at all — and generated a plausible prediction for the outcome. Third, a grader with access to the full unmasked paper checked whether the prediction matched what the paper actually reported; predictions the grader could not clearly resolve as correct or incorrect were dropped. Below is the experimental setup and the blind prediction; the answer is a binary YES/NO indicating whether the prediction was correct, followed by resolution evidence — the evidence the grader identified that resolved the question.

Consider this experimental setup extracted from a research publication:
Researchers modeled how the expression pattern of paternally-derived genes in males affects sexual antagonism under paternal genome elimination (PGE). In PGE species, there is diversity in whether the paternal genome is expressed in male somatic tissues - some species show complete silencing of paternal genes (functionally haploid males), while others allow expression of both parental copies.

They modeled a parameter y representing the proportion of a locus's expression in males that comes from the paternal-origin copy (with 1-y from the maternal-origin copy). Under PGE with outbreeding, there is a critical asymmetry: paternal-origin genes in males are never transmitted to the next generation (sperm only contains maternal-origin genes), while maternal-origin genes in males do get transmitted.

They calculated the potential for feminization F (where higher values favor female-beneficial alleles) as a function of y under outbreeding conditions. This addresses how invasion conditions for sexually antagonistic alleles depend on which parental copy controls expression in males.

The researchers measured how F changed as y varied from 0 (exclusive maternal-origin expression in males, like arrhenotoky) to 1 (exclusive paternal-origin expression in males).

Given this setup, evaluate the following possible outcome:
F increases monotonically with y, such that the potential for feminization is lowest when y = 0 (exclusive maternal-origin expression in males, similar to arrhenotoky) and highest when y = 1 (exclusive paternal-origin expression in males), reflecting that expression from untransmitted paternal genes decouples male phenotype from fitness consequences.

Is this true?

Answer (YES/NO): YES